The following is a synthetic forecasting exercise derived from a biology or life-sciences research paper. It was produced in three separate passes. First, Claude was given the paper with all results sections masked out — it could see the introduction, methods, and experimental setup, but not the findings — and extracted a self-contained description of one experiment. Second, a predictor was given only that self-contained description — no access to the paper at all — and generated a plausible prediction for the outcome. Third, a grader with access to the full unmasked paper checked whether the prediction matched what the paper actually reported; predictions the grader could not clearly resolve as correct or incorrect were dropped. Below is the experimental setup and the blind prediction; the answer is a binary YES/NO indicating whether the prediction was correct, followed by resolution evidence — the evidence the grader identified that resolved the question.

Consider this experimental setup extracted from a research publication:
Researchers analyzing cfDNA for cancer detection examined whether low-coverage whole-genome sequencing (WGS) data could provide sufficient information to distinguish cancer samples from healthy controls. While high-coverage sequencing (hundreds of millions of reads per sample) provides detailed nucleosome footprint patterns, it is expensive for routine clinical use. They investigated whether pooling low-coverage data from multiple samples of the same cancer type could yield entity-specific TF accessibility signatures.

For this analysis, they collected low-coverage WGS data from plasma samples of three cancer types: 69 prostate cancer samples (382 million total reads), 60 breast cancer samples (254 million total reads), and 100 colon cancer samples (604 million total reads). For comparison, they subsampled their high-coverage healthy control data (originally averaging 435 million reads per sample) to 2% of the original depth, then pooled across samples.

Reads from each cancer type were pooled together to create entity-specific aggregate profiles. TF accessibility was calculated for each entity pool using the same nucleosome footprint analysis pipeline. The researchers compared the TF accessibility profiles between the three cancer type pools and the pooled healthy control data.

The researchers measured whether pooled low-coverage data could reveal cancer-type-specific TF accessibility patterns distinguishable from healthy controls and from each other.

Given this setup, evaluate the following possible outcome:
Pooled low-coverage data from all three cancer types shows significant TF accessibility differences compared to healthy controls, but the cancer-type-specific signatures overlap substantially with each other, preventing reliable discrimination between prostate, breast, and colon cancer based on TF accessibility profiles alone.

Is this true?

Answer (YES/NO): NO